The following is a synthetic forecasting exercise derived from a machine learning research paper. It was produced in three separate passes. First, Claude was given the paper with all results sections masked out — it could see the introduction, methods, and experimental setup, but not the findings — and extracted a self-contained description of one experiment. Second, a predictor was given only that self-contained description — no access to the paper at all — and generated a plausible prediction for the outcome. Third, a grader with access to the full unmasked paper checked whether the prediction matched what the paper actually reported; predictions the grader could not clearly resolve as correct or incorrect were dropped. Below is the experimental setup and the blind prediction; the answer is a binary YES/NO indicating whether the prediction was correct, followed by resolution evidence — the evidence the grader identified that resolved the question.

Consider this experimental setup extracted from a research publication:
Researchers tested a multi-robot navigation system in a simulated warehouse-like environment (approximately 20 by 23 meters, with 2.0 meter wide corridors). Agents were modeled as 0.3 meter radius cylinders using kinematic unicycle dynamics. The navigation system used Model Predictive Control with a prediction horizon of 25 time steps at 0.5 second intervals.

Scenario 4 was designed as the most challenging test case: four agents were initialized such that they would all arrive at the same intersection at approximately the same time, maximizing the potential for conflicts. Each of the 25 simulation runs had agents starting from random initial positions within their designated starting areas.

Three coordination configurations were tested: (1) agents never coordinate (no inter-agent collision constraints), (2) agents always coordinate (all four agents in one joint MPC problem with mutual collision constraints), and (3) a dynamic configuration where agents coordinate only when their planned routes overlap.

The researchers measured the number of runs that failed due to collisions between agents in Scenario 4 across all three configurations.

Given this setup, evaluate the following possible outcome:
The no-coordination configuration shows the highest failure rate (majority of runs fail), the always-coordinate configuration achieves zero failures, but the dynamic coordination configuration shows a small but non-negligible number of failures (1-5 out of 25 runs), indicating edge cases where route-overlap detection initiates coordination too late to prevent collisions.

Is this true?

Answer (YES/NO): NO